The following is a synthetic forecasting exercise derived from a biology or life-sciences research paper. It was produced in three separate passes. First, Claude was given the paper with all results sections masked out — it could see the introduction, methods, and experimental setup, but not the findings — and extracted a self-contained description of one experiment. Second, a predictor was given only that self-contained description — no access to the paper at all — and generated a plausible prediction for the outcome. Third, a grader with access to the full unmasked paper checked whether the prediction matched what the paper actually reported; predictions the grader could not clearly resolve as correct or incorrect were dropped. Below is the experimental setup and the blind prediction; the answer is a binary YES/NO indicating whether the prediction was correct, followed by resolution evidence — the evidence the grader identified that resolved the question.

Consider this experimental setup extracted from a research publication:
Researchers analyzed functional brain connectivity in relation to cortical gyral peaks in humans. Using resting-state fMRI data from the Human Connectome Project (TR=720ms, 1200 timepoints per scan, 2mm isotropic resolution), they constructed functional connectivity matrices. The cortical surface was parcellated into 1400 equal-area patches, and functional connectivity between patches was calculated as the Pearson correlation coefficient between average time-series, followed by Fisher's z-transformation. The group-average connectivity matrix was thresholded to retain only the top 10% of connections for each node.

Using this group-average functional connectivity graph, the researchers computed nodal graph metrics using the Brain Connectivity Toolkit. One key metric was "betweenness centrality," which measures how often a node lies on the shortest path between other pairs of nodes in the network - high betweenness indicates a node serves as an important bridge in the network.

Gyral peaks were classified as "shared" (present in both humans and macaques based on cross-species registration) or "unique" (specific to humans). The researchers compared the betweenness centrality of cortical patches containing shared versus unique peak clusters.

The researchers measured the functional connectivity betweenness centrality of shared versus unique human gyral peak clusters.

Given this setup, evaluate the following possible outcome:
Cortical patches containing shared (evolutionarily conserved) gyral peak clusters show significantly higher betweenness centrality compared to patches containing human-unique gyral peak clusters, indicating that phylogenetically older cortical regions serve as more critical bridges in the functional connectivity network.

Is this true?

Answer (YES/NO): YES